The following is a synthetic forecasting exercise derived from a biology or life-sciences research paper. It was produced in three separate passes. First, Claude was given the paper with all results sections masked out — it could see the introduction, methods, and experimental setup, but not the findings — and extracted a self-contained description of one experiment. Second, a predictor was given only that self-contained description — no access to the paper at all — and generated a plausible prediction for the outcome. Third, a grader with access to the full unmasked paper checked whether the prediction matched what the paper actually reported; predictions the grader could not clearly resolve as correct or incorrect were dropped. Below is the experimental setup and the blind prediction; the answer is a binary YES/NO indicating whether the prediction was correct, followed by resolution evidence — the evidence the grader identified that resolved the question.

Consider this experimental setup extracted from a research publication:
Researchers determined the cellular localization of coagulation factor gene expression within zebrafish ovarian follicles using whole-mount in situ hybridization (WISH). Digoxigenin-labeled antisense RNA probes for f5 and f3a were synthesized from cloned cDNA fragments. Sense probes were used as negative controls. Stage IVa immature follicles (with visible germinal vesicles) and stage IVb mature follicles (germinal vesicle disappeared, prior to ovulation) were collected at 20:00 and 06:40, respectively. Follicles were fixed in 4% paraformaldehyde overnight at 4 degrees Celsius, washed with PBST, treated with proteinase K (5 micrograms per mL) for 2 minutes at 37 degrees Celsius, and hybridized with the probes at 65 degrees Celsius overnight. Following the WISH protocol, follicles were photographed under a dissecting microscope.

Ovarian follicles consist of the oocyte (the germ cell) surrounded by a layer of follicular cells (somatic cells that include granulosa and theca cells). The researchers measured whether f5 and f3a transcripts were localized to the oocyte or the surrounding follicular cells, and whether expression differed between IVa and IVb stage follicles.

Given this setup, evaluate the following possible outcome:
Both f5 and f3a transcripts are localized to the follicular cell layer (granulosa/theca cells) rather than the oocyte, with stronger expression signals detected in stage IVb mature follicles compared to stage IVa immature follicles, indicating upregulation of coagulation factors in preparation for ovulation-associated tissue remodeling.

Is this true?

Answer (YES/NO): YES